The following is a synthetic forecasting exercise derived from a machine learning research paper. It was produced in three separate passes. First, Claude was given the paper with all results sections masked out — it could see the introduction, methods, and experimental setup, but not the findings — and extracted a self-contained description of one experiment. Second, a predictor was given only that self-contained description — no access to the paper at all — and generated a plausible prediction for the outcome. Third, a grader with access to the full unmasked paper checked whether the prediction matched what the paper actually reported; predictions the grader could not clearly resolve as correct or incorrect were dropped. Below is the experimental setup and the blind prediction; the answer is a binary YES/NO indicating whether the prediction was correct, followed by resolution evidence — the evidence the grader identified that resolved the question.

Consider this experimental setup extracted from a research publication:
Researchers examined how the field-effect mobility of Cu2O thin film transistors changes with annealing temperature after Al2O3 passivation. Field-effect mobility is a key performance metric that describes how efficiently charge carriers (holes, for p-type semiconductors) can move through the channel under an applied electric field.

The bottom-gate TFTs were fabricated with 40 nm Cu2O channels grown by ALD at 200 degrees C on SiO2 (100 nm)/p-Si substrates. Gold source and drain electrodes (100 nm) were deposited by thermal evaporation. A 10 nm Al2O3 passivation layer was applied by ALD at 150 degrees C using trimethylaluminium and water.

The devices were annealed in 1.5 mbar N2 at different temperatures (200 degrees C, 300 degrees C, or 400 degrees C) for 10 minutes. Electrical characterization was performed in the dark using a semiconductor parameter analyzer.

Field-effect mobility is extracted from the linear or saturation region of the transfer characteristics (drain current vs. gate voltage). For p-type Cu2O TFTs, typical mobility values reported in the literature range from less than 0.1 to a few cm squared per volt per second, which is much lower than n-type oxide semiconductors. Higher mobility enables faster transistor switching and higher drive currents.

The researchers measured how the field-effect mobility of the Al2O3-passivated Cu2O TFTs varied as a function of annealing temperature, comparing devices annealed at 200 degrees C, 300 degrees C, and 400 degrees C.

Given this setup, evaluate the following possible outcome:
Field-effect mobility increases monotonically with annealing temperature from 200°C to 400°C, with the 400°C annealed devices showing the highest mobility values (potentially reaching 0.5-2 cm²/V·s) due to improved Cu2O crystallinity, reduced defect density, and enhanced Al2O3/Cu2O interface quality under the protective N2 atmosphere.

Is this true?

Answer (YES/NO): NO